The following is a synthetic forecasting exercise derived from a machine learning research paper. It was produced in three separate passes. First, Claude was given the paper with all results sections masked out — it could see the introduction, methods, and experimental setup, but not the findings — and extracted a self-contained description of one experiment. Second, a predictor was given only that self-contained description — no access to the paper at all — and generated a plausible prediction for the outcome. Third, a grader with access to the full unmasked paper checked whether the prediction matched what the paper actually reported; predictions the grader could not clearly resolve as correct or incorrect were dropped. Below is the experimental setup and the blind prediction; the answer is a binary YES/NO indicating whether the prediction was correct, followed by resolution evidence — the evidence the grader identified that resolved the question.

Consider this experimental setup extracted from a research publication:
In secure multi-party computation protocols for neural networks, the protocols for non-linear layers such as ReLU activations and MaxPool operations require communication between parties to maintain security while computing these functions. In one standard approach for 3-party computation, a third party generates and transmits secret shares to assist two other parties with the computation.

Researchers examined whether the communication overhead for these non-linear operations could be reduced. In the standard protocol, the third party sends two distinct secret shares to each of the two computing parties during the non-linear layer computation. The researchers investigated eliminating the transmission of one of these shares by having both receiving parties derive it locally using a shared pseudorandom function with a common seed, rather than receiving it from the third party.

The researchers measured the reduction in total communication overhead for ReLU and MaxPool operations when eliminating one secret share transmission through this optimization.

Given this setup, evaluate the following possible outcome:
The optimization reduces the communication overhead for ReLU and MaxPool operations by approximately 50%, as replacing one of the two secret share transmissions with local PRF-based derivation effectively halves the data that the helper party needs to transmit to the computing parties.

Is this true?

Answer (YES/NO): NO